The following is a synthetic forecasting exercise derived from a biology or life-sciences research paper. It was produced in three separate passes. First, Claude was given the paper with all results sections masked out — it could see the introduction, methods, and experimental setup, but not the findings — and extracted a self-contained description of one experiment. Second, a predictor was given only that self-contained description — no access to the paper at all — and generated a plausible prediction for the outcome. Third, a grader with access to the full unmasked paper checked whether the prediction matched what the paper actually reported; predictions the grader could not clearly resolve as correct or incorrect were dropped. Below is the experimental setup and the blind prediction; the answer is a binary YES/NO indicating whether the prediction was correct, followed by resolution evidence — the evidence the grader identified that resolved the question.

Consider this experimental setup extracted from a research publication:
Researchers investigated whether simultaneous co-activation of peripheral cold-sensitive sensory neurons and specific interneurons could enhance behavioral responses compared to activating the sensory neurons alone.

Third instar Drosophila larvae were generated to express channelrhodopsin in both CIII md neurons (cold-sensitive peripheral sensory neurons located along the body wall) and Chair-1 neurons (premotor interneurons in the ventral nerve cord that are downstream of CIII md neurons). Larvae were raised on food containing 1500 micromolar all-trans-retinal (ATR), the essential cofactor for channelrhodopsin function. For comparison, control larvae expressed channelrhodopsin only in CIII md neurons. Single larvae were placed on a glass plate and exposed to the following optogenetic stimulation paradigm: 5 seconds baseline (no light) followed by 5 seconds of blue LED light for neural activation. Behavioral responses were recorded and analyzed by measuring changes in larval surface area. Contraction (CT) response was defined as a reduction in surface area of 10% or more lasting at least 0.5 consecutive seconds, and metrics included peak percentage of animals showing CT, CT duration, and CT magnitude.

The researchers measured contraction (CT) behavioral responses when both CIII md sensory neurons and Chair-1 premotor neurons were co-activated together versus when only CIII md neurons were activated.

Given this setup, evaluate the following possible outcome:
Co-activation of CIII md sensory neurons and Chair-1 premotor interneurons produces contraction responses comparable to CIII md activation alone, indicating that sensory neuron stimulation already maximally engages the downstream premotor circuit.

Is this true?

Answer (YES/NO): YES